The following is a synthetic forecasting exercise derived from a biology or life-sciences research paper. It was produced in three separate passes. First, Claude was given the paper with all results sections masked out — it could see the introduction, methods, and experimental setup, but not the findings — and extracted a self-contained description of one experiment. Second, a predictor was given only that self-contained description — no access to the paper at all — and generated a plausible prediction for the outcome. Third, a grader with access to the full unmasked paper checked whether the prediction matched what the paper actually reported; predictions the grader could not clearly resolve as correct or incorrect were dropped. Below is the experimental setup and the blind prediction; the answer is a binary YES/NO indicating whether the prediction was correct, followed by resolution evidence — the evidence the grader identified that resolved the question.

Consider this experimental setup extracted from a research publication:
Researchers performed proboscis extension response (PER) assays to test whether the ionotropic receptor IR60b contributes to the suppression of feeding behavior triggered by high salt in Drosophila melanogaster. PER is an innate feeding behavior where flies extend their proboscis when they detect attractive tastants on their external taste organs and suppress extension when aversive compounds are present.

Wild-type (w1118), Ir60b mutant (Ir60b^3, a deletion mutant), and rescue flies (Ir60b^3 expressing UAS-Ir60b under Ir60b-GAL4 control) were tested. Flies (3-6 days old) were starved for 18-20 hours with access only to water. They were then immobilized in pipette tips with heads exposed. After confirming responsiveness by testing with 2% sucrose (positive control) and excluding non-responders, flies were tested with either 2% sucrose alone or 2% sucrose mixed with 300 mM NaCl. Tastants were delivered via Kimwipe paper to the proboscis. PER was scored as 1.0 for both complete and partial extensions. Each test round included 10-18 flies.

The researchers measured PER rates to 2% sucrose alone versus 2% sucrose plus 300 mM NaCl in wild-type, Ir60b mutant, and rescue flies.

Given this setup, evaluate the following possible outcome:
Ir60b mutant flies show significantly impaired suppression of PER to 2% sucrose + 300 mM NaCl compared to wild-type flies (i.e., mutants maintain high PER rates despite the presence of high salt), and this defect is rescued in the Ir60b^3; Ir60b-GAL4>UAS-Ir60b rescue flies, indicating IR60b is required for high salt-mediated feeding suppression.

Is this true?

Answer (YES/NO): NO